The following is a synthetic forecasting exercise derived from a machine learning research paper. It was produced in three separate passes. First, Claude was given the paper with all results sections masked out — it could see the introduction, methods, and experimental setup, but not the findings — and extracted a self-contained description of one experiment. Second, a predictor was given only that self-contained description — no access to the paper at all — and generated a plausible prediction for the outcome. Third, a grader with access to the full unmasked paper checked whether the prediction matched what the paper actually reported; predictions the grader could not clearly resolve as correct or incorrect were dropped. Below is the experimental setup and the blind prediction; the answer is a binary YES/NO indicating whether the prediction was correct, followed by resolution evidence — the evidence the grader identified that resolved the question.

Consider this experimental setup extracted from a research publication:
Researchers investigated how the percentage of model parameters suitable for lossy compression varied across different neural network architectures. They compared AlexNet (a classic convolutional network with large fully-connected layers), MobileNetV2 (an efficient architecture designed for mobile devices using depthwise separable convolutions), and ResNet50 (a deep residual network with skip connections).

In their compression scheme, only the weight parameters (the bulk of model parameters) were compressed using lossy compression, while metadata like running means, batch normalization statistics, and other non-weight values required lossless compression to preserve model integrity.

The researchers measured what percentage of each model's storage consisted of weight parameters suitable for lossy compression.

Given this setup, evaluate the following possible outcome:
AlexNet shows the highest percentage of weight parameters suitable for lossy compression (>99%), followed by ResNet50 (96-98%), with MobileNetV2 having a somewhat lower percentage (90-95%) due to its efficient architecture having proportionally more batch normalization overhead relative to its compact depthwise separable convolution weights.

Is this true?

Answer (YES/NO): NO